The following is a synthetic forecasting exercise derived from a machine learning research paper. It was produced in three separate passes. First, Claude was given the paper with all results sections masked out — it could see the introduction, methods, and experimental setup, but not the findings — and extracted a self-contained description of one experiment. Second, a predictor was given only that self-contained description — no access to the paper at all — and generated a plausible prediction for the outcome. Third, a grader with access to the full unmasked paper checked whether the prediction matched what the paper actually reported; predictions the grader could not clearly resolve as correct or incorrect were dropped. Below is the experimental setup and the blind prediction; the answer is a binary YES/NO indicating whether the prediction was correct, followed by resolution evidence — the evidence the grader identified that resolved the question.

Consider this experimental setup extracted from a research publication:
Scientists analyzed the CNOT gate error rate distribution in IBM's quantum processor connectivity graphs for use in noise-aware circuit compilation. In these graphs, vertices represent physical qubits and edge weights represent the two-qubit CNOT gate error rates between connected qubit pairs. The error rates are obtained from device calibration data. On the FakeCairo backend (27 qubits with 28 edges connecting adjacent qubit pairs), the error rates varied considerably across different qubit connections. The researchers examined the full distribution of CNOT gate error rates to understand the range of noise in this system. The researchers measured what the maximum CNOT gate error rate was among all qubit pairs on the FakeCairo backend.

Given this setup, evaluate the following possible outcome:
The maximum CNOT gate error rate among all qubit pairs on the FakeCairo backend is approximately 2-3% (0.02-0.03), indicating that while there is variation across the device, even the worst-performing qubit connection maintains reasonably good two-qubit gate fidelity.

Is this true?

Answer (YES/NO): NO